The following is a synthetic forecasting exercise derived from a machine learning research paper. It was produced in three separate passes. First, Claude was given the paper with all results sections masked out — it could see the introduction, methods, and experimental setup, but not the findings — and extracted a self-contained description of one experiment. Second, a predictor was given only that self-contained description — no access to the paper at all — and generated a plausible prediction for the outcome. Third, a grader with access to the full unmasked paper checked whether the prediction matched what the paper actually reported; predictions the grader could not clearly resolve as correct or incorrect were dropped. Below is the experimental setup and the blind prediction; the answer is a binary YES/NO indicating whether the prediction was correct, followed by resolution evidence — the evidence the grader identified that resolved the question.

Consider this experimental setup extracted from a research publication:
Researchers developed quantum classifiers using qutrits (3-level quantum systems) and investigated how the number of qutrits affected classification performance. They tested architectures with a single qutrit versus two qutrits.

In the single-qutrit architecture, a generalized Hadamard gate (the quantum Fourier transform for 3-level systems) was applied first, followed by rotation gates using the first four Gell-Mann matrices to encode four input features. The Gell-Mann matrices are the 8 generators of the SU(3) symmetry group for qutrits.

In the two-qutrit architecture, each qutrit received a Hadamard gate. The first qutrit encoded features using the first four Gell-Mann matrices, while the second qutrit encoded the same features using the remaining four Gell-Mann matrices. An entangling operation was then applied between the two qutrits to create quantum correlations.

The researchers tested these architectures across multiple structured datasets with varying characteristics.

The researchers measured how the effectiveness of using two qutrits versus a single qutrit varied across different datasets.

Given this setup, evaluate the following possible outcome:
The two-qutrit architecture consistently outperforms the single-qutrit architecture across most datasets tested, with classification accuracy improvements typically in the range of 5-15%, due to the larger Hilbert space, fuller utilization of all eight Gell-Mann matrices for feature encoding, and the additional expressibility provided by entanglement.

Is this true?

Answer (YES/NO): NO